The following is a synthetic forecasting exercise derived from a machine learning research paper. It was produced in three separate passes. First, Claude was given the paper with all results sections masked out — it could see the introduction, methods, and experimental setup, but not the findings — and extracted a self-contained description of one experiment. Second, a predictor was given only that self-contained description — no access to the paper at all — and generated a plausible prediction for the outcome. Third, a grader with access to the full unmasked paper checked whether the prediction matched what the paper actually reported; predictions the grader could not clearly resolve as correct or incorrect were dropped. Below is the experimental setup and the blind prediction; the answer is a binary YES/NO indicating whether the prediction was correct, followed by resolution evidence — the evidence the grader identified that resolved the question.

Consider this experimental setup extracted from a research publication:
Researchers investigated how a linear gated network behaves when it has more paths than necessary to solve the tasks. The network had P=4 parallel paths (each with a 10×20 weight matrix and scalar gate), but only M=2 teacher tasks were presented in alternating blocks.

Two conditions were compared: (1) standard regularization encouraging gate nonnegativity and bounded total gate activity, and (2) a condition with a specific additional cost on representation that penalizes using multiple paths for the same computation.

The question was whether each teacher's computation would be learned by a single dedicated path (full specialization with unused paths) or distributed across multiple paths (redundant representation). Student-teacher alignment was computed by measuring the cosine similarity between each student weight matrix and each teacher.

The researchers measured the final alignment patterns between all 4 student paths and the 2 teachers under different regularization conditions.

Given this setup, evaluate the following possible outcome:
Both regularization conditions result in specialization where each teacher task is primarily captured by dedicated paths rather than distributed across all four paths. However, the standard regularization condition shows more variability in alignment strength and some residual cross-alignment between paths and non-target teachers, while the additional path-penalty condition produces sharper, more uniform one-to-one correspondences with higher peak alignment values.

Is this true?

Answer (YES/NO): NO